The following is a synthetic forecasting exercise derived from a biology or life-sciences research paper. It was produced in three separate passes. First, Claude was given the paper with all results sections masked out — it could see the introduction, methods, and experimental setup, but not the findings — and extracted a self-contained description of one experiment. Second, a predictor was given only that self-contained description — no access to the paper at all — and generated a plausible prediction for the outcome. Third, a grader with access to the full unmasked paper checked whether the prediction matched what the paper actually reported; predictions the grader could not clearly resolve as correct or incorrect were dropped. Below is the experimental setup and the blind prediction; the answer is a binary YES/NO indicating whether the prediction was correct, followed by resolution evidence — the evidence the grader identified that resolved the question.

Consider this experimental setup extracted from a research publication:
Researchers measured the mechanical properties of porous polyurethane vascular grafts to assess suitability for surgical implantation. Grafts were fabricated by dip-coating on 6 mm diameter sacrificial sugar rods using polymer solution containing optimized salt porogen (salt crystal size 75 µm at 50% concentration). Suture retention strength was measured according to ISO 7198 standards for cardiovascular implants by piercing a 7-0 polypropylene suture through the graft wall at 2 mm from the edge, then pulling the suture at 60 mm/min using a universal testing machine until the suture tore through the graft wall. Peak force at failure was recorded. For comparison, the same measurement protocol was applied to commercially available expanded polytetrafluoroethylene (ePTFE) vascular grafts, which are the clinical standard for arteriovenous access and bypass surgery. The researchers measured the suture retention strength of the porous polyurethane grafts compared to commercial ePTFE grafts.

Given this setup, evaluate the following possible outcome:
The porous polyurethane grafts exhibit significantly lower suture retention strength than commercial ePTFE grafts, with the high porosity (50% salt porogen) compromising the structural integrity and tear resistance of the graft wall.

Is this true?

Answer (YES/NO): NO